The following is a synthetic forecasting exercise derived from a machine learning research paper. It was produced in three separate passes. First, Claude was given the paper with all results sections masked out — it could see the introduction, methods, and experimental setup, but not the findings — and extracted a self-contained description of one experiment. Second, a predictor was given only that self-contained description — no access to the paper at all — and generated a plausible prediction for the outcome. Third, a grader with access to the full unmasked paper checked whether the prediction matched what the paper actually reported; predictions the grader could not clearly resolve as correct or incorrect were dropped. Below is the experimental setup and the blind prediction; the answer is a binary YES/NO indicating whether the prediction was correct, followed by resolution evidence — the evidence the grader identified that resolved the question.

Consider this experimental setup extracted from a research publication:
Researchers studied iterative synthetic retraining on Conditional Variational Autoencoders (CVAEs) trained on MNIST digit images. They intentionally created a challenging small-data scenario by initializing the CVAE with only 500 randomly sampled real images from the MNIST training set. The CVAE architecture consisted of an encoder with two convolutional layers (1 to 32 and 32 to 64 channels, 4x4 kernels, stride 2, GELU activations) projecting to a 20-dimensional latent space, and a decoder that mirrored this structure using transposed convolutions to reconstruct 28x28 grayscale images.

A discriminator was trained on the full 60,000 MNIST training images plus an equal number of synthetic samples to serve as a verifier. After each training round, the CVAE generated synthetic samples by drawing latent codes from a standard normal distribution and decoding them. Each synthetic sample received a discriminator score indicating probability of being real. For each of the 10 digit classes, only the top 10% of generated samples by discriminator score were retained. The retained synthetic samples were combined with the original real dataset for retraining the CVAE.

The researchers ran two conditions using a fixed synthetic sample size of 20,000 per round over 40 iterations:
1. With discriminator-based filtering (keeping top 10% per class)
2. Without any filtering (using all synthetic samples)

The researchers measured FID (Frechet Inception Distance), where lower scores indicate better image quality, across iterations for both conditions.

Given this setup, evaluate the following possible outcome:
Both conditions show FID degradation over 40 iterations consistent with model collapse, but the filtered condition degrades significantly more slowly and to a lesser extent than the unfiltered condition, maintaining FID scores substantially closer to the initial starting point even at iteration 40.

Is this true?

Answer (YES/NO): NO